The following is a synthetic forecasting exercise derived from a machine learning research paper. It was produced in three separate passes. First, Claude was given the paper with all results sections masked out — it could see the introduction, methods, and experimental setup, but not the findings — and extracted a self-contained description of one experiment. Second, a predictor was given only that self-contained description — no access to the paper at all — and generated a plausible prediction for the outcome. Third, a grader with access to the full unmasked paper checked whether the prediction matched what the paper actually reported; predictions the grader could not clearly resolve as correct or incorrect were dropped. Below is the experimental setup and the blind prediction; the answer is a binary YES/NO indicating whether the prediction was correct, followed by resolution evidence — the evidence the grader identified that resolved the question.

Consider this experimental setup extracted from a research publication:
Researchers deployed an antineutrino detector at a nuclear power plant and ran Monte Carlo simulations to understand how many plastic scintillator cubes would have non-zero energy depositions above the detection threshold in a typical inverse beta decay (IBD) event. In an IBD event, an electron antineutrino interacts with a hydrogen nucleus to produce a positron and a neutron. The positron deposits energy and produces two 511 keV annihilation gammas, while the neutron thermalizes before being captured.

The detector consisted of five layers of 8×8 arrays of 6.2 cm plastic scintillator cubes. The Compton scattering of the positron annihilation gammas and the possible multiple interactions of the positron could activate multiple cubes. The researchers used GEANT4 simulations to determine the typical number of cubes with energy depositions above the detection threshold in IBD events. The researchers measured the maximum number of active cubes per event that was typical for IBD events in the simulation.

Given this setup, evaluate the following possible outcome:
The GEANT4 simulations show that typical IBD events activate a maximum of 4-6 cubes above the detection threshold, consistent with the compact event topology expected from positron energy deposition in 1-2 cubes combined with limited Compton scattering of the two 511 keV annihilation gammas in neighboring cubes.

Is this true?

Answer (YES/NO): YES